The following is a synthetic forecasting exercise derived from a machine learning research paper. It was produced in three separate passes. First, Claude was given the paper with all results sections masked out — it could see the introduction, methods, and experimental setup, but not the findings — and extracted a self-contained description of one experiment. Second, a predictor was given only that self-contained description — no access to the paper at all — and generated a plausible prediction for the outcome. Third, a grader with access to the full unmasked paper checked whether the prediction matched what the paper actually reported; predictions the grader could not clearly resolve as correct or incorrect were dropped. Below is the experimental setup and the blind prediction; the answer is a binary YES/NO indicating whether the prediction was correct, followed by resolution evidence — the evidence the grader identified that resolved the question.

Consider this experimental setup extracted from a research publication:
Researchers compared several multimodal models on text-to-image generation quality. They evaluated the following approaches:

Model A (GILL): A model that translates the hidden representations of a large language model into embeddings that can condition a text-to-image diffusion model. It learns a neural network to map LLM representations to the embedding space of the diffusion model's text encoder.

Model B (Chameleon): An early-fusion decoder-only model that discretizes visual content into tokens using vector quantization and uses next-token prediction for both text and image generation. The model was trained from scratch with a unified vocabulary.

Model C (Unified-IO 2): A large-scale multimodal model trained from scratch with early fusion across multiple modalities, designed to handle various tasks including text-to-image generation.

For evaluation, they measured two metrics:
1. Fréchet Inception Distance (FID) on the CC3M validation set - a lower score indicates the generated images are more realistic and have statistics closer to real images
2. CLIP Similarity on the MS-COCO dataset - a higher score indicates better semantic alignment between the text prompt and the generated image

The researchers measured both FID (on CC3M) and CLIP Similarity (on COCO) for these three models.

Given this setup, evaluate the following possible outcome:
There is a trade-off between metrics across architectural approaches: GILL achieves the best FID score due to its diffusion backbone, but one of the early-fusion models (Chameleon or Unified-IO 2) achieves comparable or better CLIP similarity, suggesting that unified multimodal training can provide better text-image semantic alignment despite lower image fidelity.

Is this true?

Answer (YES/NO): NO